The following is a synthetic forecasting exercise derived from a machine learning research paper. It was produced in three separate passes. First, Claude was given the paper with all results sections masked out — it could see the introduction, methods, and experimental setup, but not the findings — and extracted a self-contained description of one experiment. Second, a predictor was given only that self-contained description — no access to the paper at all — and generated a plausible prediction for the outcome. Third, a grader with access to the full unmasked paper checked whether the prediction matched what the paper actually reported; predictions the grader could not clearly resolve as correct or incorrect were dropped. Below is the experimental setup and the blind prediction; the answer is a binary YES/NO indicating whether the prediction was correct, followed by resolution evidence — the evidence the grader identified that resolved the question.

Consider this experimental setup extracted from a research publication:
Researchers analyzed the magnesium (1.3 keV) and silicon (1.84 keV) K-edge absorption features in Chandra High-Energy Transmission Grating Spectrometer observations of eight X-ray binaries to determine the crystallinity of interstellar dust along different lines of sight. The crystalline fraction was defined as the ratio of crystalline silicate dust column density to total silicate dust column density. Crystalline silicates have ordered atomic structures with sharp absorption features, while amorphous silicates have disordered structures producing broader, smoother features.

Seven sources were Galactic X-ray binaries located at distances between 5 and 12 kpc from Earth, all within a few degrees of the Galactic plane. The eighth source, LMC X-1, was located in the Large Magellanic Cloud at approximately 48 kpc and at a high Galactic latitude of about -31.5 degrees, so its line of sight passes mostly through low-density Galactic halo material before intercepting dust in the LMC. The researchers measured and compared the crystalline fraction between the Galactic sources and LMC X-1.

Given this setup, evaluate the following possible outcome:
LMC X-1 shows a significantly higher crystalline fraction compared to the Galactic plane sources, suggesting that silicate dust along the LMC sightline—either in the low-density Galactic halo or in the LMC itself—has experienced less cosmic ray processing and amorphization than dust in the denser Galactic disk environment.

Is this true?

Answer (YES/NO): NO